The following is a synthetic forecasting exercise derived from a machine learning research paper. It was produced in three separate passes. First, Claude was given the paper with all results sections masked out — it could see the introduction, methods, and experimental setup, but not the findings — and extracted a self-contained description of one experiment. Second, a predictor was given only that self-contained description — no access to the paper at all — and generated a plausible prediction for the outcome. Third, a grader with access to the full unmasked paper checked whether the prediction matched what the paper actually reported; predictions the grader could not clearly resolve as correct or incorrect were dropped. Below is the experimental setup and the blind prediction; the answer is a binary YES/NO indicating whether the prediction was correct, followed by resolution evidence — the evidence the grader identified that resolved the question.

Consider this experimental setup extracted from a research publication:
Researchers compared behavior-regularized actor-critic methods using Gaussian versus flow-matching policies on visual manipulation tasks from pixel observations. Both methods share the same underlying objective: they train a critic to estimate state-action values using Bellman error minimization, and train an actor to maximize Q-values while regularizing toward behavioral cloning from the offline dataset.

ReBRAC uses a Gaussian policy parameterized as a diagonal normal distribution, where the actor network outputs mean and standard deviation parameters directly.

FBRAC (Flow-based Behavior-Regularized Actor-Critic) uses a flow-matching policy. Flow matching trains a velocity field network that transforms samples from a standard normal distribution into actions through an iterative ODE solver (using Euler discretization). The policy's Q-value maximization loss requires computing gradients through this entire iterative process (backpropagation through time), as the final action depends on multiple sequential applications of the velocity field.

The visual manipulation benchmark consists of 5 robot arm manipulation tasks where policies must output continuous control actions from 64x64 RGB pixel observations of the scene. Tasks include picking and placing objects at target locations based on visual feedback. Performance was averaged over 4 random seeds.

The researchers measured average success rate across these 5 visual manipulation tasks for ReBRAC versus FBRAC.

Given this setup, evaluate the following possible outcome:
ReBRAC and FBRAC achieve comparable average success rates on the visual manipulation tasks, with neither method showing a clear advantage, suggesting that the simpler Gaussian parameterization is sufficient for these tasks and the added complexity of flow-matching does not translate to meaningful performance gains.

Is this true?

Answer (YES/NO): NO